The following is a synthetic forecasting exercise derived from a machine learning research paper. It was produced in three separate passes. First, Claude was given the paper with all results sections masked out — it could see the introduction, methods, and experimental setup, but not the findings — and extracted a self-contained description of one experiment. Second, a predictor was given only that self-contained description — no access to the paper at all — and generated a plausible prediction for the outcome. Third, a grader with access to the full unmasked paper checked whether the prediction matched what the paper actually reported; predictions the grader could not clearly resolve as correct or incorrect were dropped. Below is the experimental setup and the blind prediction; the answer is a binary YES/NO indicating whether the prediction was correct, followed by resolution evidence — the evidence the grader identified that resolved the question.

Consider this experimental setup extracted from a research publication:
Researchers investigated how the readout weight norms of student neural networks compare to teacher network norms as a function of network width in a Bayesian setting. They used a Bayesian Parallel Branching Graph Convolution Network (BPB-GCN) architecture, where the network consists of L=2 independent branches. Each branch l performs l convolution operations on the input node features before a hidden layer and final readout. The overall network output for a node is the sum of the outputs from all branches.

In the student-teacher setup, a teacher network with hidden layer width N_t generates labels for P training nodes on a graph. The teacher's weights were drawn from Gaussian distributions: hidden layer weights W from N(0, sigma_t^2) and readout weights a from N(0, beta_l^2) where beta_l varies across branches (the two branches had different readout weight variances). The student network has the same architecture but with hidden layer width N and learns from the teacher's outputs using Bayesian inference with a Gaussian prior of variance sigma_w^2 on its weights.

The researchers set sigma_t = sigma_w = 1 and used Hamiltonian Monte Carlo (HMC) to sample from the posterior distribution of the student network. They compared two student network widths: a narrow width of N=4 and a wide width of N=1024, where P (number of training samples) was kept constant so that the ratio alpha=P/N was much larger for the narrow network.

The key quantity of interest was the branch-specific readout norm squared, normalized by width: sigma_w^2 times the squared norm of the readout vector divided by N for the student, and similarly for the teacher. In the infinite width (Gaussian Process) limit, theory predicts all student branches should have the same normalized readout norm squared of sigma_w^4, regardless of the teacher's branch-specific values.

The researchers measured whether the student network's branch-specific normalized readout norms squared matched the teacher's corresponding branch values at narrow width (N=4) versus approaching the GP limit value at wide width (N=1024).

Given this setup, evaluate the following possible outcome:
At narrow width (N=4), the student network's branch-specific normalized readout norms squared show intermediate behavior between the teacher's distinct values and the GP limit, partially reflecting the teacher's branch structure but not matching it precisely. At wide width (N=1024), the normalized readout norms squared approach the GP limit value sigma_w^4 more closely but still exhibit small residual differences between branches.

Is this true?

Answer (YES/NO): NO